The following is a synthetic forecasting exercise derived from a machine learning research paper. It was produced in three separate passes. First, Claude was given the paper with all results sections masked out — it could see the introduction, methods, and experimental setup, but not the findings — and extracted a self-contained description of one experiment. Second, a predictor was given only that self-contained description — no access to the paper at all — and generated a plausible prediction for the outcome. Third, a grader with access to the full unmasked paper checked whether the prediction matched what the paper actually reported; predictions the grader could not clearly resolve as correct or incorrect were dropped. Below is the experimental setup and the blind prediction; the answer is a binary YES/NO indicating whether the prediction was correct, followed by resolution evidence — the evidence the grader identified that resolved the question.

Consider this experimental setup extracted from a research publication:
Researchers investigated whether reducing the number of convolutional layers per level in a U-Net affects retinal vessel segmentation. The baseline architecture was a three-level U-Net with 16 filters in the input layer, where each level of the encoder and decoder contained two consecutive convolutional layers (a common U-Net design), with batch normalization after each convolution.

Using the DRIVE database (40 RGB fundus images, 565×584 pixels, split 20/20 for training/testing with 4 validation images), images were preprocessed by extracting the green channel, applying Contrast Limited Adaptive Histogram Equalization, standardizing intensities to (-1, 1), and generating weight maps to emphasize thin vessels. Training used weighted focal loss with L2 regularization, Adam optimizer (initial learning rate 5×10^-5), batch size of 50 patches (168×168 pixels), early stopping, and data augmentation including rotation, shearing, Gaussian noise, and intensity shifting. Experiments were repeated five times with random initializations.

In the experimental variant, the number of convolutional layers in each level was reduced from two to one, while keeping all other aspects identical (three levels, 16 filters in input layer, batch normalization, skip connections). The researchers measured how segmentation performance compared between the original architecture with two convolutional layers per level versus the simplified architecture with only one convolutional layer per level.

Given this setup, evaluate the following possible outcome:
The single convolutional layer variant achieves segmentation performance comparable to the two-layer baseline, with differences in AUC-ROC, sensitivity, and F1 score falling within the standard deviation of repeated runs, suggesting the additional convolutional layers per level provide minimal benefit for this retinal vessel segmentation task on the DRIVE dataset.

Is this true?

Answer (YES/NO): NO